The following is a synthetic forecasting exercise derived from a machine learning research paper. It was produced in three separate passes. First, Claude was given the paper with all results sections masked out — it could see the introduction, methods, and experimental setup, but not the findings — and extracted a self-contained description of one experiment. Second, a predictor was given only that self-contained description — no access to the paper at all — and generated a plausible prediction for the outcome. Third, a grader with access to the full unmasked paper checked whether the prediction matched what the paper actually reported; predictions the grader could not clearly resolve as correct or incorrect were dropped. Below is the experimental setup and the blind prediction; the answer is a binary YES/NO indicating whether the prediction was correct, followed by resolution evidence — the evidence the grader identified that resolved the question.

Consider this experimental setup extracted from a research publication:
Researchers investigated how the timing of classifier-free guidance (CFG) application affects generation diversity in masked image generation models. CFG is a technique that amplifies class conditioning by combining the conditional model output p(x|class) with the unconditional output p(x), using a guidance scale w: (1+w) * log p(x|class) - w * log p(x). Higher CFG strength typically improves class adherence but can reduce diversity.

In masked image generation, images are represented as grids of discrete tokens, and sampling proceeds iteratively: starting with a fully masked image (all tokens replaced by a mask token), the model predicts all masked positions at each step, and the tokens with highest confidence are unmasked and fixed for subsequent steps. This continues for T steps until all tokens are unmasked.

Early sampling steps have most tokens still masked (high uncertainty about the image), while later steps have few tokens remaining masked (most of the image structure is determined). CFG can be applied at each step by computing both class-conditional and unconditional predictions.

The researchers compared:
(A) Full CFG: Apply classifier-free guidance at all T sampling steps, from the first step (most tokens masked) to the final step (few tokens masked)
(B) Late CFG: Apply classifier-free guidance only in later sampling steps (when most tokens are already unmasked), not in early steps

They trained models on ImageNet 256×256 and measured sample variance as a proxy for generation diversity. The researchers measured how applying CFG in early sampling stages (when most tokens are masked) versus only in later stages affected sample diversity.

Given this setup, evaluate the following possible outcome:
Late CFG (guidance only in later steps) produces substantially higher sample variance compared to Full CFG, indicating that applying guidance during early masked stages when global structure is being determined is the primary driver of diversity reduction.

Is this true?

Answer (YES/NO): YES